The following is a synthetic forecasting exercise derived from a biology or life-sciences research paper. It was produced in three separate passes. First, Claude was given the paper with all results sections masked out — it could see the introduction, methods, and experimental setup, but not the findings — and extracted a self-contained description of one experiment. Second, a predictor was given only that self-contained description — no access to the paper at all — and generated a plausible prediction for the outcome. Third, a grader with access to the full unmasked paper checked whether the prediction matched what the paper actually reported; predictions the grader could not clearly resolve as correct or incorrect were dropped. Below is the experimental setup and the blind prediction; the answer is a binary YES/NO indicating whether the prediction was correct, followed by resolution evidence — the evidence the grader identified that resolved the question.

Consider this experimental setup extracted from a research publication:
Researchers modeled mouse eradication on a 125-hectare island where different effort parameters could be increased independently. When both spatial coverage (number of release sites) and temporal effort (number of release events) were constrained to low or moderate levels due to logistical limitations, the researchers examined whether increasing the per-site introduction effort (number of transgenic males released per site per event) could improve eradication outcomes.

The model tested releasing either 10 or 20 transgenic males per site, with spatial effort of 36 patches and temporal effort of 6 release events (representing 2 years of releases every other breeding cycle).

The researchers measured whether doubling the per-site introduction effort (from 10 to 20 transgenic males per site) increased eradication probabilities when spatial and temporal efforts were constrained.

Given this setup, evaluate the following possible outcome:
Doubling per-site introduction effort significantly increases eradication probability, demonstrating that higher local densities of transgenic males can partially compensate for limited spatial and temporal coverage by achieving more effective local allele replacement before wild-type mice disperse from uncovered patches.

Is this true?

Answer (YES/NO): YES